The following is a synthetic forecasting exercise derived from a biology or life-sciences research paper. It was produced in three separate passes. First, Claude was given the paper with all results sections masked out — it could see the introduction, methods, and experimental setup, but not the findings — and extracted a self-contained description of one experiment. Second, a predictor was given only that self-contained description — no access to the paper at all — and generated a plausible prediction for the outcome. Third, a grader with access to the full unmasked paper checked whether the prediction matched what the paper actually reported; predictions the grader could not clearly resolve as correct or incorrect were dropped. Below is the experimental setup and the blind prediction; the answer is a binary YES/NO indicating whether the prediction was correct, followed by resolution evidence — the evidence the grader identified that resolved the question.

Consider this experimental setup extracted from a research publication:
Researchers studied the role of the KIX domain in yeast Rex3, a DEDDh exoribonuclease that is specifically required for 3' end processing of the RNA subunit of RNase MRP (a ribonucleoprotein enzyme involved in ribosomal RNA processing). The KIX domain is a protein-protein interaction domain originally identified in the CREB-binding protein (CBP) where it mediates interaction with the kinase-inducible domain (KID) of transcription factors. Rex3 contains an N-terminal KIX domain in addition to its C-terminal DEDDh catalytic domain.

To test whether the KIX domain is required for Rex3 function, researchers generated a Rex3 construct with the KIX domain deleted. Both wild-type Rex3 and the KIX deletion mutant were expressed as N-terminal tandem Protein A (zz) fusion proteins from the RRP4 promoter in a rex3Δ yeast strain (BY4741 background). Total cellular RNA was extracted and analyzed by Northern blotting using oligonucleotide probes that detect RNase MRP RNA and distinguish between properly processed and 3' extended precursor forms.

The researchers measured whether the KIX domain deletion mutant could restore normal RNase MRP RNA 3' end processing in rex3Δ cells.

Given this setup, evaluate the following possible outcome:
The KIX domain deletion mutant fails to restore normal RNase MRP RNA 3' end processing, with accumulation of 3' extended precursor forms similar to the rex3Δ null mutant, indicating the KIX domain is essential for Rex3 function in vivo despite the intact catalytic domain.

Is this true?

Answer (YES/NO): YES